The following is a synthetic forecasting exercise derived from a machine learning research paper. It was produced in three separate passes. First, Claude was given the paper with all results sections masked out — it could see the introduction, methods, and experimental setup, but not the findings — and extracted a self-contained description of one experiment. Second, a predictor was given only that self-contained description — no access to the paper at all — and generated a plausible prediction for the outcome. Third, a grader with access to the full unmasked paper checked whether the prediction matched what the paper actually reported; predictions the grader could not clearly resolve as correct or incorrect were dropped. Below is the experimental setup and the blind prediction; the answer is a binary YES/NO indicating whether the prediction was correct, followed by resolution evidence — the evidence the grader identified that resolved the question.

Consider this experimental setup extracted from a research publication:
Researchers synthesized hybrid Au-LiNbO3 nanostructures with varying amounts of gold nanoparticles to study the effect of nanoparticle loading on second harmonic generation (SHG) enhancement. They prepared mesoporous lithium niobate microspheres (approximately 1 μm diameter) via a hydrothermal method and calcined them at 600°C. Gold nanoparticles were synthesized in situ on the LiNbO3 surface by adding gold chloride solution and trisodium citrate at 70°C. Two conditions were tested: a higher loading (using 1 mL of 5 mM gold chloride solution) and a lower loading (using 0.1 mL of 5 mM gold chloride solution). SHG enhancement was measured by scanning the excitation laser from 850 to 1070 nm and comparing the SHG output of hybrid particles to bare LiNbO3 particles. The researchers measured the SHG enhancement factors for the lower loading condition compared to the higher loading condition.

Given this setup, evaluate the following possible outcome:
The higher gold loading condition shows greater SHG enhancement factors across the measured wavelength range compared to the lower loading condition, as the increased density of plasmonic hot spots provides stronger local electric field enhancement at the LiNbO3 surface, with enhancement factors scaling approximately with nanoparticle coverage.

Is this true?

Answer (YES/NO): NO